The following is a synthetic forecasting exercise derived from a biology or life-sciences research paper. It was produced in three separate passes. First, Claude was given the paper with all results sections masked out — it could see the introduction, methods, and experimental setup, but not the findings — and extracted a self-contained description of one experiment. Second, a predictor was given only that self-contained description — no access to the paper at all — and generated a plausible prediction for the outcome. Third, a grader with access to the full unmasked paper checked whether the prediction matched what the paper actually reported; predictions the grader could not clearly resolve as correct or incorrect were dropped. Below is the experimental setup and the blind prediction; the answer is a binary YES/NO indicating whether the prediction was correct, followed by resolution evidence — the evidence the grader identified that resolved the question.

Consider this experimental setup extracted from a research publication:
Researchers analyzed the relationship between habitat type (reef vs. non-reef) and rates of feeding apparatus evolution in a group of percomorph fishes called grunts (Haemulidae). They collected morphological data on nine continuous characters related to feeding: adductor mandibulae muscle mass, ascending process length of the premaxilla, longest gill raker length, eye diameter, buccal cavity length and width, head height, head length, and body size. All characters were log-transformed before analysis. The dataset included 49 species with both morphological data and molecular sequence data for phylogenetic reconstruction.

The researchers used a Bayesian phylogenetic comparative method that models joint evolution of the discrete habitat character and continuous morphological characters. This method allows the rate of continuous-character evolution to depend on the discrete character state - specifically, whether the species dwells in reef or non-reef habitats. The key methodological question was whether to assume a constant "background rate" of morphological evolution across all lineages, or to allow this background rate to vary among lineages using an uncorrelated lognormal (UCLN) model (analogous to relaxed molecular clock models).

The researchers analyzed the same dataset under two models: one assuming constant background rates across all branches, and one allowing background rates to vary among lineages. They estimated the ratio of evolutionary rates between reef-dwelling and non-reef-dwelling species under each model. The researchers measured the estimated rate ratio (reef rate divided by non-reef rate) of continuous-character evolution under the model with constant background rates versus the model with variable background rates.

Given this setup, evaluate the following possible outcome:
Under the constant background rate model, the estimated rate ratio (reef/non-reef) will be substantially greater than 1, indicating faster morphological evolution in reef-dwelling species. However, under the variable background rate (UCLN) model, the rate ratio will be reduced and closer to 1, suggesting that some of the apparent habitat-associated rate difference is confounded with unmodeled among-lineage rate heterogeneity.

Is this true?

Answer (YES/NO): YES